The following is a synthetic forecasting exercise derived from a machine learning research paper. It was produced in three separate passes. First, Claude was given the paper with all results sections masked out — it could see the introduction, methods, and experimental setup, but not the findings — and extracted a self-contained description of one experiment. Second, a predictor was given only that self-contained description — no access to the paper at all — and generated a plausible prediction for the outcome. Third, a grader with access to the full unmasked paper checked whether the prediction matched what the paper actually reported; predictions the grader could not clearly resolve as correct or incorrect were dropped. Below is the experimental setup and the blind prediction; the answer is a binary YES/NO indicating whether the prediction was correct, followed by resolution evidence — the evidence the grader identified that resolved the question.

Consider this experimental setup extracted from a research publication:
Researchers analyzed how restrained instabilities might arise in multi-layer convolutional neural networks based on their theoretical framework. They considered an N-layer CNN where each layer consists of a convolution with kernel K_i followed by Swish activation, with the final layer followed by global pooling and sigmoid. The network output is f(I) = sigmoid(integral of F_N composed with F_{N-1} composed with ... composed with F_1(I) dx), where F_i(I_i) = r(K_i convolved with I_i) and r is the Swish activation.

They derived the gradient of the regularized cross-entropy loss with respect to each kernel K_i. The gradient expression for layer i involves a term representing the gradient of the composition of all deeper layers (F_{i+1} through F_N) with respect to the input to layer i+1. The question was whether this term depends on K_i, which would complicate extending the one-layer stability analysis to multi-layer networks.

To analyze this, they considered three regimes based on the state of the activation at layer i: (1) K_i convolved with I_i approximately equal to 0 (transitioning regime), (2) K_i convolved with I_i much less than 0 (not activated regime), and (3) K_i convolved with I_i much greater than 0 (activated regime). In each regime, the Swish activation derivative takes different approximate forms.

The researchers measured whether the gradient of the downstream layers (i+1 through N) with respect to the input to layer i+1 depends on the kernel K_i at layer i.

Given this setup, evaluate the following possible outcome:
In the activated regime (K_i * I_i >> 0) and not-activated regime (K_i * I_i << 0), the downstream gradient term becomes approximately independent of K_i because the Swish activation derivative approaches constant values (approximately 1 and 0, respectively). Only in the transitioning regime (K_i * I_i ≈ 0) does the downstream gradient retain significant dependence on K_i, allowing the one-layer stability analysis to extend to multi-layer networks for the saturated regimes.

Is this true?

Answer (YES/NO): NO